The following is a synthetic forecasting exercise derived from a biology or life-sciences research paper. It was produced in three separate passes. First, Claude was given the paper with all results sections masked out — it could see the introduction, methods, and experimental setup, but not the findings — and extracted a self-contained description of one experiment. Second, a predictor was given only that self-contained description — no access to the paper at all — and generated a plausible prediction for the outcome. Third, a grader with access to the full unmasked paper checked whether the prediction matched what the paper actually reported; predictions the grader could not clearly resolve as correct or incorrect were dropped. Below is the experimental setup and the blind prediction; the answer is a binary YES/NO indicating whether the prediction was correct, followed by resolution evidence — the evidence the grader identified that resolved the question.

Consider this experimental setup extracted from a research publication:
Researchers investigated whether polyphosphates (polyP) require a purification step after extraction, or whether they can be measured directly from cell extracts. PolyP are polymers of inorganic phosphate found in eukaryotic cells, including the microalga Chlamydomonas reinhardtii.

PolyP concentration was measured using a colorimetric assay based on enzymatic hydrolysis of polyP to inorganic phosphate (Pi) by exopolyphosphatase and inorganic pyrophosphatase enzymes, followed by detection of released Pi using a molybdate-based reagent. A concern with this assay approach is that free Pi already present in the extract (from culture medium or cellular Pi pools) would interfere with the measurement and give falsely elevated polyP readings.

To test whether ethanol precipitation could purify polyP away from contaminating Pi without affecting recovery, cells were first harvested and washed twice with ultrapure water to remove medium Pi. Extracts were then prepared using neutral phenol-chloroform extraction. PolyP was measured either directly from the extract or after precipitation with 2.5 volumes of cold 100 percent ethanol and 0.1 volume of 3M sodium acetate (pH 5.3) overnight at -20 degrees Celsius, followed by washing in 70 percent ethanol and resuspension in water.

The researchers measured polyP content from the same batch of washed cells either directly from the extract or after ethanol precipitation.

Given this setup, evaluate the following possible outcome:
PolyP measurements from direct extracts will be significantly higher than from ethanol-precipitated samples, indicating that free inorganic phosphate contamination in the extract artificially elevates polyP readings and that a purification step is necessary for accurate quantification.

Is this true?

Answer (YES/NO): NO